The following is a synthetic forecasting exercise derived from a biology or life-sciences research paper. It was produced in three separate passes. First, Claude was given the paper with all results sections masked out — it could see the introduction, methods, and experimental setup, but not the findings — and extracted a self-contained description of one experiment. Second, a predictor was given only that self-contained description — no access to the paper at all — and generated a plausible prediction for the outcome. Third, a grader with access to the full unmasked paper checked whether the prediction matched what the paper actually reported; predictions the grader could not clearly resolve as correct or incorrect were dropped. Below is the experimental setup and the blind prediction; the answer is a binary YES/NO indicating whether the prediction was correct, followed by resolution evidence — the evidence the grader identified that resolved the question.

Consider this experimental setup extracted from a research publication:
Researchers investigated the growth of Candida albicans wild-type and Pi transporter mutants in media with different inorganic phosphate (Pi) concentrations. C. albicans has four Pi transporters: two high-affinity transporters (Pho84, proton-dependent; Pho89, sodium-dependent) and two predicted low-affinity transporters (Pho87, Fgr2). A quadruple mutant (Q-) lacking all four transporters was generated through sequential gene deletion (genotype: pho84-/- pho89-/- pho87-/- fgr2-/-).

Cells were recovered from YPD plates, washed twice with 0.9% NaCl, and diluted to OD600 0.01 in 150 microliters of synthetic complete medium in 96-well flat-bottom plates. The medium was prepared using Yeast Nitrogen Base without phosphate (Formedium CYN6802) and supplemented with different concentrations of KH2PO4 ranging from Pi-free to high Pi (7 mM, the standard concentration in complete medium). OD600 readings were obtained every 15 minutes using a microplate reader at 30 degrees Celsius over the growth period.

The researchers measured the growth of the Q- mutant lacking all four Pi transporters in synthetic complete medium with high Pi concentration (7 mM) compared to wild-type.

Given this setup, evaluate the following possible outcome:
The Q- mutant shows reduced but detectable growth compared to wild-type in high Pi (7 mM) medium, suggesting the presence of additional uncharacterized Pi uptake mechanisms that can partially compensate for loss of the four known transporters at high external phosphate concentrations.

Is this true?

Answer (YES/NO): YES